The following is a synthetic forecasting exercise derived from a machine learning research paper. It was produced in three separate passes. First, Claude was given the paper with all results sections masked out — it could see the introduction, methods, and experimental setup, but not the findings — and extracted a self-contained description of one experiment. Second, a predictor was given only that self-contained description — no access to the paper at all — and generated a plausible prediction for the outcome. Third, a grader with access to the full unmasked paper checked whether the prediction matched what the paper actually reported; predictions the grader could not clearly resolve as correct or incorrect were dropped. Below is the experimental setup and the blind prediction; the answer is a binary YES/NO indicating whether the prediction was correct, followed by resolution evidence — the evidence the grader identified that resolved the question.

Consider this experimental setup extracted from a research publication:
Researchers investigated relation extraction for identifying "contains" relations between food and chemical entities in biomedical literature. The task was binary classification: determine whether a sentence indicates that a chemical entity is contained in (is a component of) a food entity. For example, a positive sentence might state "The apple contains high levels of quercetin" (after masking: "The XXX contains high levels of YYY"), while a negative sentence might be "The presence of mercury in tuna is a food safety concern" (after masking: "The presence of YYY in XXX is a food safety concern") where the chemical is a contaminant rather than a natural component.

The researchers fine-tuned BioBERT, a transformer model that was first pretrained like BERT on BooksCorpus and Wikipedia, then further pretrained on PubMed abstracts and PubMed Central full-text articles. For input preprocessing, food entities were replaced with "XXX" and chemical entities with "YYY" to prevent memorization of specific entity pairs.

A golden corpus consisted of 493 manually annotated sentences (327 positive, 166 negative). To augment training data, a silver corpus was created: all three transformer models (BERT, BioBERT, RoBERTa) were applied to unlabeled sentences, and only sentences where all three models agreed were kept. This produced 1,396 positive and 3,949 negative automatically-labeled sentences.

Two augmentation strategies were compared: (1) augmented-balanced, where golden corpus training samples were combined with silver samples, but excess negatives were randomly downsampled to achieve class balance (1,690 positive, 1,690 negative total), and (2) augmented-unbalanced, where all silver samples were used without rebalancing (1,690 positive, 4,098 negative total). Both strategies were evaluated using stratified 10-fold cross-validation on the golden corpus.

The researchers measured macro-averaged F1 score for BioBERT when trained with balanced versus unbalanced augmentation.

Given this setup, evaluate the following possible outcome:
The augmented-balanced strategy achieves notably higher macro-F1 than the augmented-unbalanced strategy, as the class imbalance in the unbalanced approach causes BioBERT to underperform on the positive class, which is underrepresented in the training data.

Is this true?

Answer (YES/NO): NO